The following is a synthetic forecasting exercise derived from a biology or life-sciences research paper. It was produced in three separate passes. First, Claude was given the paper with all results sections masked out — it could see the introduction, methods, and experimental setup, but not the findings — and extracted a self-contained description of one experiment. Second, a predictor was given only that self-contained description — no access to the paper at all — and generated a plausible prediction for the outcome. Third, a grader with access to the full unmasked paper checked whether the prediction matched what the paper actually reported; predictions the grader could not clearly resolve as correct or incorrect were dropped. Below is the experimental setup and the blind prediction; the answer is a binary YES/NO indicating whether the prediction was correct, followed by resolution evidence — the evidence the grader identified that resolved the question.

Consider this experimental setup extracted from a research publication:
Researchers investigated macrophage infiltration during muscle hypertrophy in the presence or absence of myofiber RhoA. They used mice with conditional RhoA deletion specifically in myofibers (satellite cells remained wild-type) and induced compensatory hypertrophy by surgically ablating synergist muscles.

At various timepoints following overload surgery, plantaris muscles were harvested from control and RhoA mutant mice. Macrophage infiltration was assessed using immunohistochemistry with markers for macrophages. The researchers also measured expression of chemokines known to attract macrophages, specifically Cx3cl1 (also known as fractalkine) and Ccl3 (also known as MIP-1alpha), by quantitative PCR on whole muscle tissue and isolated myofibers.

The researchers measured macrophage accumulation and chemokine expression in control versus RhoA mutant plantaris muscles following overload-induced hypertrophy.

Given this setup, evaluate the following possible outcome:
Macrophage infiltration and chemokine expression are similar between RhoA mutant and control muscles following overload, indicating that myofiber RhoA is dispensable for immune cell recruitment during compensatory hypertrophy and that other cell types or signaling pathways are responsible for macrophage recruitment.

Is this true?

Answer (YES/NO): NO